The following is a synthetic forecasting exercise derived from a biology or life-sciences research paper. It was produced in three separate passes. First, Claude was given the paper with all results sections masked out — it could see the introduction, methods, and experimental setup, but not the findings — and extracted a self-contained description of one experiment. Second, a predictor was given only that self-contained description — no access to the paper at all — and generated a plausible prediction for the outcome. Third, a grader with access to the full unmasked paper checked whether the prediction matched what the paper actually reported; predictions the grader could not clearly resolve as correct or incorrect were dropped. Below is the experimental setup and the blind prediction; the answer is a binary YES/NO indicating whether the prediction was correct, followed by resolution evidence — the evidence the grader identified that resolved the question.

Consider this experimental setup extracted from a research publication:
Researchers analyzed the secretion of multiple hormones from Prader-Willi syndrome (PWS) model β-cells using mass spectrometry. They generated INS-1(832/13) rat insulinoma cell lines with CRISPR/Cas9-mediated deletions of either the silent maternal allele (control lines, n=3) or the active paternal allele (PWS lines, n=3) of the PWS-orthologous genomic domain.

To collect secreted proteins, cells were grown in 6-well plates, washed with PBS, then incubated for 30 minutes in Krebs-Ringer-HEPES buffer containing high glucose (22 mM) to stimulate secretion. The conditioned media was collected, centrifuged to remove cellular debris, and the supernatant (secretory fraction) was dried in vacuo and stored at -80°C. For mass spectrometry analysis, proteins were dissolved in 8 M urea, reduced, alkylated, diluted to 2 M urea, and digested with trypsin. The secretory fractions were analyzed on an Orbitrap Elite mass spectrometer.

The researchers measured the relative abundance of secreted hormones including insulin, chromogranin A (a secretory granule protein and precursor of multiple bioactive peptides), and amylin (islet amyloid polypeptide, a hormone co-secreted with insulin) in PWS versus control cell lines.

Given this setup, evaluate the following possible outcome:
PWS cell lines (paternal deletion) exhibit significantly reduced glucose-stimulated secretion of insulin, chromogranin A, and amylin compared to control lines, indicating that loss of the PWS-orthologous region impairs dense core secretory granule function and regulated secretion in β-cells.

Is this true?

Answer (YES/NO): NO